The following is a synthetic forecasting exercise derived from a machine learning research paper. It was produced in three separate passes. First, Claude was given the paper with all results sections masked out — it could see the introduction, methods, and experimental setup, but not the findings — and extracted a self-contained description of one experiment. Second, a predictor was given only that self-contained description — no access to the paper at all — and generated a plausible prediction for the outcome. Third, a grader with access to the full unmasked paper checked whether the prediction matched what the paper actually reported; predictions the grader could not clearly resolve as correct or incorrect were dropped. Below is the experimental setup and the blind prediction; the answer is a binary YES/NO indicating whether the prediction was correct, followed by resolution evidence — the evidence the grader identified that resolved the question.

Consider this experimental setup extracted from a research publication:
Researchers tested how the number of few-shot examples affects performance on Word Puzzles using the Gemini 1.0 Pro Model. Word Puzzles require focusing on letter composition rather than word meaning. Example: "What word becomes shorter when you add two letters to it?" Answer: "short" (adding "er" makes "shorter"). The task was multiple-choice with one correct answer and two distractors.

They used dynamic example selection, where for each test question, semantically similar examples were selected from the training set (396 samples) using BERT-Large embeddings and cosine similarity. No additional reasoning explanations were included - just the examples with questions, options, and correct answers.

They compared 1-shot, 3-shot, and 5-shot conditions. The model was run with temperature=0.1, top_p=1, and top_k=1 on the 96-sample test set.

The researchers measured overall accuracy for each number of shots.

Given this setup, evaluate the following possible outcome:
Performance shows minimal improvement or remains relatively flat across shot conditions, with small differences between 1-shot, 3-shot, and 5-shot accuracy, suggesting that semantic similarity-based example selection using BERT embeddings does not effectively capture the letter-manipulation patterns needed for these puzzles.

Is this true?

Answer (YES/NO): NO